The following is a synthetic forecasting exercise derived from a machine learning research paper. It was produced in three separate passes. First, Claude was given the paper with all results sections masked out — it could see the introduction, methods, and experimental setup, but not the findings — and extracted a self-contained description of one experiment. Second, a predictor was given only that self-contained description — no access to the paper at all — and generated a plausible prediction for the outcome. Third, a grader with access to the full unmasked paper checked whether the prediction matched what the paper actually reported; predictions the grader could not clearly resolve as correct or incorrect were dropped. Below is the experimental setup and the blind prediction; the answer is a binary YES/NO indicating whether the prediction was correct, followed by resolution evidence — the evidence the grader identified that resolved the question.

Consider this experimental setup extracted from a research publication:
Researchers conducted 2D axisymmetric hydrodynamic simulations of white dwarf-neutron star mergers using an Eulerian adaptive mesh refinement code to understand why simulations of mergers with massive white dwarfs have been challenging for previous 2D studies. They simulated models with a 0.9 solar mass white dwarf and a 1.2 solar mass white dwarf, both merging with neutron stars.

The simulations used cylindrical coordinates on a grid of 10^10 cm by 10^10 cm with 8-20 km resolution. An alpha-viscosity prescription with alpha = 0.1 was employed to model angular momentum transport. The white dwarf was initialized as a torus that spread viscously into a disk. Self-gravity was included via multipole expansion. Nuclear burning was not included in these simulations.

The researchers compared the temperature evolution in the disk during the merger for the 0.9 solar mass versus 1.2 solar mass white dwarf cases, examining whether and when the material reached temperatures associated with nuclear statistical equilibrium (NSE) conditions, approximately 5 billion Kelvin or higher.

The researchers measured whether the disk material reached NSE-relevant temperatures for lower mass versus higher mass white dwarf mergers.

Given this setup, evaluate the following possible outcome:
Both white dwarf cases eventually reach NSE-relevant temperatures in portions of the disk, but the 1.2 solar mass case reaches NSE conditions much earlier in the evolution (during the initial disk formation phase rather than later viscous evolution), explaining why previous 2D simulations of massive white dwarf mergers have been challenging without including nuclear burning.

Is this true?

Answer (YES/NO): NO